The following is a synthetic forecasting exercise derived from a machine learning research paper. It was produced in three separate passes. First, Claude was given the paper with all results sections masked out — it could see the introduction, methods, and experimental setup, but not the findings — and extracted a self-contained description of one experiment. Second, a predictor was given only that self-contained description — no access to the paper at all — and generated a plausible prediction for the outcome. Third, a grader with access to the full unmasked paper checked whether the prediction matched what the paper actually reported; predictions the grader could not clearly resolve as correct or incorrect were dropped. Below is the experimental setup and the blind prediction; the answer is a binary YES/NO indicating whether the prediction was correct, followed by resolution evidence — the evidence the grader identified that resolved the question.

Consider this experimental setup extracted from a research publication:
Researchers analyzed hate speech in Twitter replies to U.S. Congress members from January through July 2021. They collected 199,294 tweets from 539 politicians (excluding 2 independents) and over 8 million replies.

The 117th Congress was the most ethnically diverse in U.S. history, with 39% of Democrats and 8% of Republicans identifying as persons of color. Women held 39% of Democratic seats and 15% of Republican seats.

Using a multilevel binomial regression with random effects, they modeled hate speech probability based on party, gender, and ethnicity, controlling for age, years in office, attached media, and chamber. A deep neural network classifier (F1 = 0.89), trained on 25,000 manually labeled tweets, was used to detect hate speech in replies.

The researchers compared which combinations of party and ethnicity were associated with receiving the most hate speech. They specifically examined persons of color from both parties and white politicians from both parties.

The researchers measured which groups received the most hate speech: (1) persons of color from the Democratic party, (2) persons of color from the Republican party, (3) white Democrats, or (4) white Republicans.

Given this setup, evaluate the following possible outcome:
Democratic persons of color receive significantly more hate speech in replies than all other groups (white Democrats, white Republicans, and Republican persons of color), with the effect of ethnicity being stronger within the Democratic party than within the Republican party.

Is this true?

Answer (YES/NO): NO